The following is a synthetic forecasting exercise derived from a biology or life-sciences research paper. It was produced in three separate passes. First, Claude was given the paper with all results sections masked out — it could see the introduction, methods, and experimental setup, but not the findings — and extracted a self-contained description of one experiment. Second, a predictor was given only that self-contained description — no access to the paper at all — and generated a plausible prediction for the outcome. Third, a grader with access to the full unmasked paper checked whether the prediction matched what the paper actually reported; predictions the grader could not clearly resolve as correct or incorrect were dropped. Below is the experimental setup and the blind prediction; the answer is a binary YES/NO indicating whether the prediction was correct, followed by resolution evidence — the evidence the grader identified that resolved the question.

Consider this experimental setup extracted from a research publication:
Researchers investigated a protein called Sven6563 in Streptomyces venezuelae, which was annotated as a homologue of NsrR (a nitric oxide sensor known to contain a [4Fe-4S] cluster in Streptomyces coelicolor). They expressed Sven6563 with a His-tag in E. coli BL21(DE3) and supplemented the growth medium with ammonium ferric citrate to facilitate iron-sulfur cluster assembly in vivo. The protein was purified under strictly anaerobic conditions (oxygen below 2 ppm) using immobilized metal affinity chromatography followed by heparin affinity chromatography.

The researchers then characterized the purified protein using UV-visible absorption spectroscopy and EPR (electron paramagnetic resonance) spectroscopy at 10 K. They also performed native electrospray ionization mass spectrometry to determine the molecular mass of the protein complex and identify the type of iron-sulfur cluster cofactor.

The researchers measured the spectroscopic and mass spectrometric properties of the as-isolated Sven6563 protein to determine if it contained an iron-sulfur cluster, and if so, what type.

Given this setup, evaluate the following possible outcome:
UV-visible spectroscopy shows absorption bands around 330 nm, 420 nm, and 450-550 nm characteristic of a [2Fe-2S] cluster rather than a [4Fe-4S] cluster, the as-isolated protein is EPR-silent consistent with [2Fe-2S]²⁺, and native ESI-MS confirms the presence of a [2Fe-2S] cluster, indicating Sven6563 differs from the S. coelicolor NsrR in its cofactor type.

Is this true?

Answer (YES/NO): NO